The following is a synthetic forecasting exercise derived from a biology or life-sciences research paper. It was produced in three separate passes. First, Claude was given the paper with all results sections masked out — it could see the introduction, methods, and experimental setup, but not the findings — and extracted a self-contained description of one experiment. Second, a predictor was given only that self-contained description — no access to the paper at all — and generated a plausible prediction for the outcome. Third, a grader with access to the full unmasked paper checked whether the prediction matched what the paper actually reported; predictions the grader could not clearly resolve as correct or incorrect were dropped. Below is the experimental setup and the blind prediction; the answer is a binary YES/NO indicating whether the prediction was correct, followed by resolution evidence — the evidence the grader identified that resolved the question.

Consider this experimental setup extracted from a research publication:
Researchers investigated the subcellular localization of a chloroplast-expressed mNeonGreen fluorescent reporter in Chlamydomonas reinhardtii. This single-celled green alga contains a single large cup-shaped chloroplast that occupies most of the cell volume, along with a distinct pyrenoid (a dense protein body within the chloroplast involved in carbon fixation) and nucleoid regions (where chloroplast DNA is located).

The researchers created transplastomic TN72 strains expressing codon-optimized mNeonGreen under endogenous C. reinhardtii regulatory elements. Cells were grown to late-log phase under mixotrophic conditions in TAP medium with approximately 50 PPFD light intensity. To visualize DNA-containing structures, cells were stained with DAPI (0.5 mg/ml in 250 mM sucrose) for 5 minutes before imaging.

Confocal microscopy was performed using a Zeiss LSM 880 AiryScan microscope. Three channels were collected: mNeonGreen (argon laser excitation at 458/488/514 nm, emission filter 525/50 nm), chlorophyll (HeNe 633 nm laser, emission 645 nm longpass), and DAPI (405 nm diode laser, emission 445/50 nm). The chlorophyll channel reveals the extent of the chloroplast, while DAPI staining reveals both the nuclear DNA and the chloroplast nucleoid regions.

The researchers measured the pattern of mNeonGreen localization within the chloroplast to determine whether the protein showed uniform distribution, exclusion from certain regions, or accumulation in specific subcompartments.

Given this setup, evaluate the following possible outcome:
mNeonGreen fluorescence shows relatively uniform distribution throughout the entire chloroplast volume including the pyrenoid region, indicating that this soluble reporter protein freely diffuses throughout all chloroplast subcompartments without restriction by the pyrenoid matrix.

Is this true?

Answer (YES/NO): NO